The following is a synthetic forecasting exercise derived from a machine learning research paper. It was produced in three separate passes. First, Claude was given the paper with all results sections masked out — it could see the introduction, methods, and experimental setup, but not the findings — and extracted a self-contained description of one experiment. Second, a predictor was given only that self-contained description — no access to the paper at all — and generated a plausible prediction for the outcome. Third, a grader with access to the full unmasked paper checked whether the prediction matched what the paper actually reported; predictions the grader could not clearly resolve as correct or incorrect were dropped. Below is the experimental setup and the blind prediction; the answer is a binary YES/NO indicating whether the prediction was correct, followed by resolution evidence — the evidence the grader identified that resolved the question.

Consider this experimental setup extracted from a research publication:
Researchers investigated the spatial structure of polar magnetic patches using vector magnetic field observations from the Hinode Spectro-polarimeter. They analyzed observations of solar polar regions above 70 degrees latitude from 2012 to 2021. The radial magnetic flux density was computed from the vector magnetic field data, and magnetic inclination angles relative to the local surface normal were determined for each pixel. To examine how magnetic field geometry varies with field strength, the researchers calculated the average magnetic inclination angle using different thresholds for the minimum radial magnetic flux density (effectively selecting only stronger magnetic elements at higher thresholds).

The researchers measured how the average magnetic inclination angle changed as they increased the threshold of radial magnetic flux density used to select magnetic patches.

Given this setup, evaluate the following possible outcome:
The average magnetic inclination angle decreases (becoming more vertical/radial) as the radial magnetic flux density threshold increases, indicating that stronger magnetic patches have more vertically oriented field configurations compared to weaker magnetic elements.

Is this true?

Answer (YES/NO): YES